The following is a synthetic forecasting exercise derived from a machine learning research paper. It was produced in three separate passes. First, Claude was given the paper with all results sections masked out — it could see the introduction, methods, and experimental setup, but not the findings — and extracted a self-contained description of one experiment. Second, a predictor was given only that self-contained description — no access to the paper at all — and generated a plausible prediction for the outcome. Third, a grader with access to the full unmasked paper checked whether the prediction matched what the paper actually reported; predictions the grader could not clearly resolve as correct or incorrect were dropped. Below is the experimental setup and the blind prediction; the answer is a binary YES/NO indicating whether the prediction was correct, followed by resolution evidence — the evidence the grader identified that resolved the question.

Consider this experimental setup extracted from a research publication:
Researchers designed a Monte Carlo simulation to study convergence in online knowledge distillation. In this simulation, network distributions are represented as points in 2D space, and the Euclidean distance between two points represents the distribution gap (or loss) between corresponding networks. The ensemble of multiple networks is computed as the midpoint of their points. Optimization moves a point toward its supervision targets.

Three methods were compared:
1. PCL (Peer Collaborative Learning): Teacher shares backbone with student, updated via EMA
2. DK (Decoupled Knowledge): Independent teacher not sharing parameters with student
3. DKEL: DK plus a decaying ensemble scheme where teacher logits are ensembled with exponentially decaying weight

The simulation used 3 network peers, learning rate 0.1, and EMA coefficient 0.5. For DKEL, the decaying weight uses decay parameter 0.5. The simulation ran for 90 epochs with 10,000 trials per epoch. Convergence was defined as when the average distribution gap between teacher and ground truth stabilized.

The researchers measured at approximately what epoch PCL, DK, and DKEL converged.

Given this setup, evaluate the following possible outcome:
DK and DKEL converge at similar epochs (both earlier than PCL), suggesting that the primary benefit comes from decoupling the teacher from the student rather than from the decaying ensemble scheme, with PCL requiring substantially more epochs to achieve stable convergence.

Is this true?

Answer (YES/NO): NO